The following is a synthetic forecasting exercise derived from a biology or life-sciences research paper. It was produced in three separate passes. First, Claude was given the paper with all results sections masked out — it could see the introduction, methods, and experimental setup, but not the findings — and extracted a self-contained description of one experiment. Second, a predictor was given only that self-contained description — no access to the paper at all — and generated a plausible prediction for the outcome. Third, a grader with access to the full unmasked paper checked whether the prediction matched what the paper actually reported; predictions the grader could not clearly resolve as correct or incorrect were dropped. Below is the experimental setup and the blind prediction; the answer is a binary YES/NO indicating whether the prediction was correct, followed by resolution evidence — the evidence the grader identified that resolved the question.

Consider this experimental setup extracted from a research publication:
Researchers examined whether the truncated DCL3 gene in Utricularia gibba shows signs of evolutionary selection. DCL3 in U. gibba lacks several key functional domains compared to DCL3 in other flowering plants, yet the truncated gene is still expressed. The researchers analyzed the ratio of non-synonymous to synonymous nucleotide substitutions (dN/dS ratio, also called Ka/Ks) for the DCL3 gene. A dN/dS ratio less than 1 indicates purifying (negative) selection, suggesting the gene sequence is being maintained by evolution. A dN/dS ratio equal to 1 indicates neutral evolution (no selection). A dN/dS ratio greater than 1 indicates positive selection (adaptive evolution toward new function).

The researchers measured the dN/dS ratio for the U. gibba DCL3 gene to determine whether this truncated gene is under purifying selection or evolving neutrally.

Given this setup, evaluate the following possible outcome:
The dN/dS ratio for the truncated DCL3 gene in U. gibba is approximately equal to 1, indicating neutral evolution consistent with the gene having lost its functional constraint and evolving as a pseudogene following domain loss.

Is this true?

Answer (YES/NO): NO